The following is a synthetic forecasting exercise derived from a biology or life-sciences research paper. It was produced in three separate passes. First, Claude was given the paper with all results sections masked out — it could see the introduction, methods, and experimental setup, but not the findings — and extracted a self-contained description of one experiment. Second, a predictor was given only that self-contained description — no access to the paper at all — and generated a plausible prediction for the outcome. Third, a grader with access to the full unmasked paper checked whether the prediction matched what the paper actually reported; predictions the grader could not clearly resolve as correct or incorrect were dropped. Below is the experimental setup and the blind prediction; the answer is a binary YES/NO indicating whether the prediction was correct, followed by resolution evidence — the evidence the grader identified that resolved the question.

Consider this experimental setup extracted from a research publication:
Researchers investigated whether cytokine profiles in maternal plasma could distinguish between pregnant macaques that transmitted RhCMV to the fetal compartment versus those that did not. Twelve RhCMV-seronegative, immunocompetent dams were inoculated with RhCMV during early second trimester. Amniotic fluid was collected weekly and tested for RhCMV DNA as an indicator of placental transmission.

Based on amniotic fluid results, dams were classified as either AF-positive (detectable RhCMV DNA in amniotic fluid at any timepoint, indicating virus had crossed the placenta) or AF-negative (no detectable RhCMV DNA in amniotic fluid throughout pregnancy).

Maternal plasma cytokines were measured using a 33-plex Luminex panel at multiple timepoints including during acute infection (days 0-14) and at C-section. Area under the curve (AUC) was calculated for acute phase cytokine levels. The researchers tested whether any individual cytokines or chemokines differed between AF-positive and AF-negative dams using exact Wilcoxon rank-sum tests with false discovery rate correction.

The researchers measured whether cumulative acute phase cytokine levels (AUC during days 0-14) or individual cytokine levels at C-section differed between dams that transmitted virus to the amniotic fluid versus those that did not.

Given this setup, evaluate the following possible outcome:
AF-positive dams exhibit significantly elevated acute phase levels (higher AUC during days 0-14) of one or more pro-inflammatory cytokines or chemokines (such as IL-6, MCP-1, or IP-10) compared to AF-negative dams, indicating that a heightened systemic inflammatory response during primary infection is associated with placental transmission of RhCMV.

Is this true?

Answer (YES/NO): NO